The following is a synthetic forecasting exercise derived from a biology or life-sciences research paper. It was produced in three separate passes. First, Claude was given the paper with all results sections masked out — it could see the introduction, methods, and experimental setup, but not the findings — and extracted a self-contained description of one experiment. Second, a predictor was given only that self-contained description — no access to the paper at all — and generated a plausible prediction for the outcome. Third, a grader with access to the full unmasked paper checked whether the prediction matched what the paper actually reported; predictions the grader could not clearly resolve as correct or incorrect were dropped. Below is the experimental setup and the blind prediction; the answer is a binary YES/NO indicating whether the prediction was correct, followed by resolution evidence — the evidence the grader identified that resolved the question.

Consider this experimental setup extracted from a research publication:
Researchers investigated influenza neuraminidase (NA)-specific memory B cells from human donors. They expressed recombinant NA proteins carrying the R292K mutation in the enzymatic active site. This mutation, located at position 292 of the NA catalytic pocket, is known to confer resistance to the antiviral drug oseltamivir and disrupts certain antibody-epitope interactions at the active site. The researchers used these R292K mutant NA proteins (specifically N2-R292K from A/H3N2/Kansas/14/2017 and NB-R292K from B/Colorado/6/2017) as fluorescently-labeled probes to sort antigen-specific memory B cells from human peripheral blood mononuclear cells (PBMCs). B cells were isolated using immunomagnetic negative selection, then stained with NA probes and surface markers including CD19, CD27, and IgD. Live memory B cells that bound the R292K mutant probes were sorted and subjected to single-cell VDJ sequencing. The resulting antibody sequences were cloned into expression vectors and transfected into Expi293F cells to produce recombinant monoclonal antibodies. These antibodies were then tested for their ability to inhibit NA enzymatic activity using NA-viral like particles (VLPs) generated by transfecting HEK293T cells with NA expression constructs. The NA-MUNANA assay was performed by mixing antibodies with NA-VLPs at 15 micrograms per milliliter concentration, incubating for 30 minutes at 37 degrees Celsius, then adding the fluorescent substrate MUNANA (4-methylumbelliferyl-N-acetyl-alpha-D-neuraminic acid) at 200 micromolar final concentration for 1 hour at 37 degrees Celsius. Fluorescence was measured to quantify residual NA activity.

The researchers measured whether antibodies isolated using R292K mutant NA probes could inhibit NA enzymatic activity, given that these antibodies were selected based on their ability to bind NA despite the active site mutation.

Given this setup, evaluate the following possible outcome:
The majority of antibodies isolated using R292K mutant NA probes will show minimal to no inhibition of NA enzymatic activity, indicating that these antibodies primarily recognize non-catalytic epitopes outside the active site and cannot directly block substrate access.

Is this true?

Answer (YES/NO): NO